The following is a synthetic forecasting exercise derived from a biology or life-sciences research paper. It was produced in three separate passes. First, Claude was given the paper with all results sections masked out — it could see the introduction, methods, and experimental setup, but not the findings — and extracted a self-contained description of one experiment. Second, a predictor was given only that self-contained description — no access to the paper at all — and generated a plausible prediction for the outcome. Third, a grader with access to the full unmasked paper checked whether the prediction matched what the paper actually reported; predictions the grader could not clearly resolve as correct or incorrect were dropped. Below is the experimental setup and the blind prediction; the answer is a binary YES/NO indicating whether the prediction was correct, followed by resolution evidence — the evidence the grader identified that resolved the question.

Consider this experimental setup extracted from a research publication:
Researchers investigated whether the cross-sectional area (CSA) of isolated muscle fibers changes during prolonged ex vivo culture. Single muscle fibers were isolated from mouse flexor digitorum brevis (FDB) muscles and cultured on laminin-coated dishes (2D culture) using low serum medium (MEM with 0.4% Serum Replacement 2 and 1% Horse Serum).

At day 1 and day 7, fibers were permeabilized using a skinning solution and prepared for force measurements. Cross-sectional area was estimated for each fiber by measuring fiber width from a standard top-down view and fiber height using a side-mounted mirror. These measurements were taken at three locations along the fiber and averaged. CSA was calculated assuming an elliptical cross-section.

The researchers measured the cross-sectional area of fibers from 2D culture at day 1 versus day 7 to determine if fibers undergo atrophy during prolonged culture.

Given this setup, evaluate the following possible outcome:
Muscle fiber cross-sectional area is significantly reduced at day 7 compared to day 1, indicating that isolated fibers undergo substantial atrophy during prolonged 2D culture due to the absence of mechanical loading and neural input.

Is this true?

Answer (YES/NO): NO